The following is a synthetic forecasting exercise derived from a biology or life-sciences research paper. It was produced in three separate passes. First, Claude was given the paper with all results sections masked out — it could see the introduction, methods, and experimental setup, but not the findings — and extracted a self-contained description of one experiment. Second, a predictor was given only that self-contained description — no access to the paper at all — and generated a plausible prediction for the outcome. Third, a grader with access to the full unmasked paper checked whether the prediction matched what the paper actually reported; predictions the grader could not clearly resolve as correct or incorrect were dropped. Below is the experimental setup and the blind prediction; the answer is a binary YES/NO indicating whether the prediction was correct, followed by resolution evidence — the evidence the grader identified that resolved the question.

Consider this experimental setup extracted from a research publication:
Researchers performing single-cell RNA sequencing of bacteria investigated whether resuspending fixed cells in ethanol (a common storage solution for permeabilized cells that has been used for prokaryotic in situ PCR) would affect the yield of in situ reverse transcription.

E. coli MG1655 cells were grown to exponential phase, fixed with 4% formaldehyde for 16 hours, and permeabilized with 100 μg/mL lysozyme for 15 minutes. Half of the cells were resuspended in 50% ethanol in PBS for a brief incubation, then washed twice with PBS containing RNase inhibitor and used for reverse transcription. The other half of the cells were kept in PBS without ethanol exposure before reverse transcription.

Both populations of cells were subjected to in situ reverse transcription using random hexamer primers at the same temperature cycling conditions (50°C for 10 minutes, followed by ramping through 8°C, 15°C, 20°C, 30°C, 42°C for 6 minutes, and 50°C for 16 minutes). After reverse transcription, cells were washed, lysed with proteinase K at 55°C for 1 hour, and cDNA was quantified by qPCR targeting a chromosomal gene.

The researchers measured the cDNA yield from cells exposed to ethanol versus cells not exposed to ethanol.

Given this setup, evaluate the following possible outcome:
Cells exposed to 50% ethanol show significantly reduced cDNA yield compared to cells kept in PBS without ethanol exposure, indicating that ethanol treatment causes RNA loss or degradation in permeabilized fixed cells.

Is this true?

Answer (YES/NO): NO